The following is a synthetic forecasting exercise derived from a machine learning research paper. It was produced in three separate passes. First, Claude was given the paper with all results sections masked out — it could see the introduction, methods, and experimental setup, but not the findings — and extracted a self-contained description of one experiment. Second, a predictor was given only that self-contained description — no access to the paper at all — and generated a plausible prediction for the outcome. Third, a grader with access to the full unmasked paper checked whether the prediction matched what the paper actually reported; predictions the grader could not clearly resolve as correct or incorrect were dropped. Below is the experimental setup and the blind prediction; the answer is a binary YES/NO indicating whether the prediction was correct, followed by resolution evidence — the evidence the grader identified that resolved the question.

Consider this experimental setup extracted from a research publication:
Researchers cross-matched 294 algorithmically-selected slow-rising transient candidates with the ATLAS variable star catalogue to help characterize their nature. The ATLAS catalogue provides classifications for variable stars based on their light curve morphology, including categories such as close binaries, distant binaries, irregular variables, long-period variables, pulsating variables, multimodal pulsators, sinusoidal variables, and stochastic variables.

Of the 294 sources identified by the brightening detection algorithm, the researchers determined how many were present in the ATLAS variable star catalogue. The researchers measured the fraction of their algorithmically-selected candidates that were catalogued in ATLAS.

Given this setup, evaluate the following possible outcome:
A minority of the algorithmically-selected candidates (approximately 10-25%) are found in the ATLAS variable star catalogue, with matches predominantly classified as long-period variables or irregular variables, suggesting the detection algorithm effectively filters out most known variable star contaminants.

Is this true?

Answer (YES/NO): NO